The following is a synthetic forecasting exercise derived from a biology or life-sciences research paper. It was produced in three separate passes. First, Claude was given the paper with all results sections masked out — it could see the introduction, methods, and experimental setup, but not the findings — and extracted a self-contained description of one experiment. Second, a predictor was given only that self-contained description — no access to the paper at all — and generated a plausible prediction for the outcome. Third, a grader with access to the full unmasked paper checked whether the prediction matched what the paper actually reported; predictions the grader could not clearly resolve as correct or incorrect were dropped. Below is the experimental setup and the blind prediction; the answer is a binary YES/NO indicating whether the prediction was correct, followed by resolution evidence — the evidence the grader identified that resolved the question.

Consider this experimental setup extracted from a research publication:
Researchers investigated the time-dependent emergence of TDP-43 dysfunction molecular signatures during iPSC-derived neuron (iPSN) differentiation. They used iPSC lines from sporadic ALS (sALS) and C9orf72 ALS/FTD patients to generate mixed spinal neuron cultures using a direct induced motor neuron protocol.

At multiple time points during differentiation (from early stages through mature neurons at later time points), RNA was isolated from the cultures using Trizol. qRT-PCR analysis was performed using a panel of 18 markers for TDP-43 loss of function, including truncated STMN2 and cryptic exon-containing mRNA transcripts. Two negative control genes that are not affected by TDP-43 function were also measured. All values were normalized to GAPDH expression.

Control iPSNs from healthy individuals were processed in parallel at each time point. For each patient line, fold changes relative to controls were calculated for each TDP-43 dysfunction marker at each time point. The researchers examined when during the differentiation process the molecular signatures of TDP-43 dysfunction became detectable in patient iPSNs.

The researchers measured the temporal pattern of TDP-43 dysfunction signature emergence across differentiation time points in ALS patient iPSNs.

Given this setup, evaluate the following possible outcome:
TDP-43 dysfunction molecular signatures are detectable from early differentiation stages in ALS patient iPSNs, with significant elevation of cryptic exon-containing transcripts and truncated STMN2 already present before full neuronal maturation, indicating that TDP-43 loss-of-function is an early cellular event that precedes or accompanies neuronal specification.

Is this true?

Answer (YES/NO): NO